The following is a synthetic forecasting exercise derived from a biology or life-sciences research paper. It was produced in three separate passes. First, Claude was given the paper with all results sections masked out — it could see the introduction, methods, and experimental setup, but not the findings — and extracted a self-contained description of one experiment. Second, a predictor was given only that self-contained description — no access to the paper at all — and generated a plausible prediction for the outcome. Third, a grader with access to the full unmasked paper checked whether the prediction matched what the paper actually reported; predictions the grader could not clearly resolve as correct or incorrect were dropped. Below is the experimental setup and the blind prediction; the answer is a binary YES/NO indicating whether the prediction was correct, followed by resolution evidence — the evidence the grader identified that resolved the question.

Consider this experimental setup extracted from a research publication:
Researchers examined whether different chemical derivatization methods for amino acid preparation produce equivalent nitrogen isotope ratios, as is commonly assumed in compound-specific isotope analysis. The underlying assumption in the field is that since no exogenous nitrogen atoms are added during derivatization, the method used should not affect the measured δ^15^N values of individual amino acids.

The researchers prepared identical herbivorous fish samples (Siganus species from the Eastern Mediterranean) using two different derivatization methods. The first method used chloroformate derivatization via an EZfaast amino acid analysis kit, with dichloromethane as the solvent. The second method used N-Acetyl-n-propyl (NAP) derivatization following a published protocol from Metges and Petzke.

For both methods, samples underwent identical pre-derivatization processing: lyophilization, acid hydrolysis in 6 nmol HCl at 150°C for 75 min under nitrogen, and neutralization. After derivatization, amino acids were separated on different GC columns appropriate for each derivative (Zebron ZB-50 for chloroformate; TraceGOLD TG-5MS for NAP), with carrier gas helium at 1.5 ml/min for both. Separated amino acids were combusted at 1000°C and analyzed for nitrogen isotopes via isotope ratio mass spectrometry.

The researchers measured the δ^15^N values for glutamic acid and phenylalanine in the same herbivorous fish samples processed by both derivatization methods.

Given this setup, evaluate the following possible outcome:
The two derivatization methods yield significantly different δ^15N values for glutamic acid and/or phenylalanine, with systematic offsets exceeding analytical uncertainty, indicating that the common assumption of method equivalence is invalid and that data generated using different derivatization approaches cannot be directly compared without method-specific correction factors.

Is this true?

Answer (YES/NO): NO